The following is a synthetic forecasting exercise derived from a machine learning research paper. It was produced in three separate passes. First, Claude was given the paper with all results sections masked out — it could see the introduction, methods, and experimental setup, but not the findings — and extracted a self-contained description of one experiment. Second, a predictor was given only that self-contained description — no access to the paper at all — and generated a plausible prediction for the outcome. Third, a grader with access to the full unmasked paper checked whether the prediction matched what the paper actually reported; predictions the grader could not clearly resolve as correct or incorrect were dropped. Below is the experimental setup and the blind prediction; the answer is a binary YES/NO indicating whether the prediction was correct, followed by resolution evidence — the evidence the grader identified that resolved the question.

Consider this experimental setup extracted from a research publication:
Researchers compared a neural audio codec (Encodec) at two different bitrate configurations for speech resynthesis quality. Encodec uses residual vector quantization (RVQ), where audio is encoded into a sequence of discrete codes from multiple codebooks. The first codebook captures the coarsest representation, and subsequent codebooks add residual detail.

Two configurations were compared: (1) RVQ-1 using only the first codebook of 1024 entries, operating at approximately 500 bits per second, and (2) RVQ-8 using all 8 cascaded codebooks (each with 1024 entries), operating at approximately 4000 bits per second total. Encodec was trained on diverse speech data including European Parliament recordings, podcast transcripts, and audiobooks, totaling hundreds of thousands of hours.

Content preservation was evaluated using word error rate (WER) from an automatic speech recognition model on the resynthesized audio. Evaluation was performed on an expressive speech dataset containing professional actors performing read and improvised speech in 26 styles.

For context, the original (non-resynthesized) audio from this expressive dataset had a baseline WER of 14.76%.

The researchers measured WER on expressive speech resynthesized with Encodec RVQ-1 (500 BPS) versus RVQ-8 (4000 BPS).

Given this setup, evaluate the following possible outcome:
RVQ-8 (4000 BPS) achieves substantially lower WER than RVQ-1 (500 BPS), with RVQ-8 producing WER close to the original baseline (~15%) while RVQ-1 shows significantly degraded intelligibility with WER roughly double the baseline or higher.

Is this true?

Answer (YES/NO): YES